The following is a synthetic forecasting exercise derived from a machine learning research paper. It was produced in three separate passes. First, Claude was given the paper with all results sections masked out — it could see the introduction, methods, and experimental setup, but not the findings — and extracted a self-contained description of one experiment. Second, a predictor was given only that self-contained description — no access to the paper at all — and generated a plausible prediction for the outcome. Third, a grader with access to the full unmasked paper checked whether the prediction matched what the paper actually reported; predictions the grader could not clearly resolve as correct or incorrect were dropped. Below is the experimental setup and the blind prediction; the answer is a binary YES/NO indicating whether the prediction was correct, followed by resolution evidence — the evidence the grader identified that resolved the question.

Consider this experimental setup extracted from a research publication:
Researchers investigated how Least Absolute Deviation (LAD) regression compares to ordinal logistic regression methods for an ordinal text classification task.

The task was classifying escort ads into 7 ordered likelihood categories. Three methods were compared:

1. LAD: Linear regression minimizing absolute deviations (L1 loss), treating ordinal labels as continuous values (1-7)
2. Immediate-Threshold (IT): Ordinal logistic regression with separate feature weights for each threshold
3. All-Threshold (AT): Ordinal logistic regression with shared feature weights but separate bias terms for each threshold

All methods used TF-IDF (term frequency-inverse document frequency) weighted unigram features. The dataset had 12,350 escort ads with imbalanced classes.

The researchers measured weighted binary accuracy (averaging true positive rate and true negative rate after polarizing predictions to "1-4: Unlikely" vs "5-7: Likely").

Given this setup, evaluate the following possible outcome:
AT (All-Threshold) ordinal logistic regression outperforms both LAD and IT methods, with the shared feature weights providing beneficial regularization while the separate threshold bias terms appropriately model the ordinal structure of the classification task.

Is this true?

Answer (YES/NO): NO